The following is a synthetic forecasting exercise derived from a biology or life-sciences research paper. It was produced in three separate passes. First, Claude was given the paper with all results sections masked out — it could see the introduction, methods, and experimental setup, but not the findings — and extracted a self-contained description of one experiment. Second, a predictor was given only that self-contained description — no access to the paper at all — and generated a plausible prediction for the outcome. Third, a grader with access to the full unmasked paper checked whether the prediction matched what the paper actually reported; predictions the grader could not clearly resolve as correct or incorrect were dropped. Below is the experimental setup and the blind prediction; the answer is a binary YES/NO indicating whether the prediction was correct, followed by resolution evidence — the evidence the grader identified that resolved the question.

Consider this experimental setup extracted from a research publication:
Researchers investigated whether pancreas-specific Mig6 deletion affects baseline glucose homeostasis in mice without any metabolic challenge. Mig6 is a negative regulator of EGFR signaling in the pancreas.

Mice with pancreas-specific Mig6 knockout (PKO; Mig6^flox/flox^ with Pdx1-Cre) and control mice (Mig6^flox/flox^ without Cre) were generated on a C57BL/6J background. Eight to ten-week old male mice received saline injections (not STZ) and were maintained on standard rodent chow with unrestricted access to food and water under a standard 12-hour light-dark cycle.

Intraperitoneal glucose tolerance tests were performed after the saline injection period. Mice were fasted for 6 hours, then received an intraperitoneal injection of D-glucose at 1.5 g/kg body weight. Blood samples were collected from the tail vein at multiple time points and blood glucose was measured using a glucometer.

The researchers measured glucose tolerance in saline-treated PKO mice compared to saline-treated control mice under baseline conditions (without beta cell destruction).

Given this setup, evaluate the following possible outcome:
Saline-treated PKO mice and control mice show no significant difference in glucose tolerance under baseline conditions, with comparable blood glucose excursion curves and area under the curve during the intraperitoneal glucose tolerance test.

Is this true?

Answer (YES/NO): YES